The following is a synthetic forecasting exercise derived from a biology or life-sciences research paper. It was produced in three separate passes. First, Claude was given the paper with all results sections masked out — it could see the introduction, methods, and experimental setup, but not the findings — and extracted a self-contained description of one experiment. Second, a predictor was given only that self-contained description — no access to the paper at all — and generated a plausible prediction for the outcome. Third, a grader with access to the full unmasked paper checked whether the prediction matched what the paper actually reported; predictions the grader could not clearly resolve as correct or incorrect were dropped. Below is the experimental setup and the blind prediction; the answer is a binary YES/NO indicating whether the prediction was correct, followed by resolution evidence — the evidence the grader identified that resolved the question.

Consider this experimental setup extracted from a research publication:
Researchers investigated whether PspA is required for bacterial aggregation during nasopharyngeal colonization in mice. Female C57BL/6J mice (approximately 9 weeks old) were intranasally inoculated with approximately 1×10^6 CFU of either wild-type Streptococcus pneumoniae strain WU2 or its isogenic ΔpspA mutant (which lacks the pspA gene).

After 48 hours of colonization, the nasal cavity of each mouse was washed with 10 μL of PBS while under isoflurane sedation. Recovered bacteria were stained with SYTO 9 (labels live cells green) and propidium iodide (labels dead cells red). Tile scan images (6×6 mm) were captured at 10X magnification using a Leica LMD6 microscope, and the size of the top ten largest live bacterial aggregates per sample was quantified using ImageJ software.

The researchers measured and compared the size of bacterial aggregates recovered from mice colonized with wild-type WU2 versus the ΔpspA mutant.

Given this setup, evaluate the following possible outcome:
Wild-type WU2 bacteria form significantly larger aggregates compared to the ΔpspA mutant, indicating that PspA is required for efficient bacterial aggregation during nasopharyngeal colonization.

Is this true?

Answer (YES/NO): YES